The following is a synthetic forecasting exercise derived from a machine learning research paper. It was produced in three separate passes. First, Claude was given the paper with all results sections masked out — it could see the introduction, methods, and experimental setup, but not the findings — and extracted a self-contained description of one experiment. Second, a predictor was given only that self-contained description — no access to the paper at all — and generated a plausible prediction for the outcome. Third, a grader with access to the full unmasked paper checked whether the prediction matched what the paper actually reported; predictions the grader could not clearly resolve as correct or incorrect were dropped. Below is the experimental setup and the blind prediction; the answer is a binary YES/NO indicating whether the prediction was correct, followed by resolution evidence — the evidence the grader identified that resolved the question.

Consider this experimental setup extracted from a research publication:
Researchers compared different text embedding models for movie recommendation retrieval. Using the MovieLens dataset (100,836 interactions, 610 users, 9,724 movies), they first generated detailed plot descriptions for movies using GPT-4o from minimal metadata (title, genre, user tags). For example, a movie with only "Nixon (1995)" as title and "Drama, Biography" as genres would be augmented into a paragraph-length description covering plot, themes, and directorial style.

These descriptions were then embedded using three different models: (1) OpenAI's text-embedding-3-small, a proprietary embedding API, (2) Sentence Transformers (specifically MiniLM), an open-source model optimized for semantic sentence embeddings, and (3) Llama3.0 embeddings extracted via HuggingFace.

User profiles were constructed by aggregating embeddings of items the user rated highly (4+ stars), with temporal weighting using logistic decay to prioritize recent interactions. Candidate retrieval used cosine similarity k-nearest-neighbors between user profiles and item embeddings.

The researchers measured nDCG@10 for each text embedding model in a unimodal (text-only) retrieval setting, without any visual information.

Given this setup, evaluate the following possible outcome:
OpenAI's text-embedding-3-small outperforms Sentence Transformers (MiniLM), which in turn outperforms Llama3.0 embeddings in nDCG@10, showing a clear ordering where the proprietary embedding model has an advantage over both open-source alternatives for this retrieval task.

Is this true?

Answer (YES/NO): YES